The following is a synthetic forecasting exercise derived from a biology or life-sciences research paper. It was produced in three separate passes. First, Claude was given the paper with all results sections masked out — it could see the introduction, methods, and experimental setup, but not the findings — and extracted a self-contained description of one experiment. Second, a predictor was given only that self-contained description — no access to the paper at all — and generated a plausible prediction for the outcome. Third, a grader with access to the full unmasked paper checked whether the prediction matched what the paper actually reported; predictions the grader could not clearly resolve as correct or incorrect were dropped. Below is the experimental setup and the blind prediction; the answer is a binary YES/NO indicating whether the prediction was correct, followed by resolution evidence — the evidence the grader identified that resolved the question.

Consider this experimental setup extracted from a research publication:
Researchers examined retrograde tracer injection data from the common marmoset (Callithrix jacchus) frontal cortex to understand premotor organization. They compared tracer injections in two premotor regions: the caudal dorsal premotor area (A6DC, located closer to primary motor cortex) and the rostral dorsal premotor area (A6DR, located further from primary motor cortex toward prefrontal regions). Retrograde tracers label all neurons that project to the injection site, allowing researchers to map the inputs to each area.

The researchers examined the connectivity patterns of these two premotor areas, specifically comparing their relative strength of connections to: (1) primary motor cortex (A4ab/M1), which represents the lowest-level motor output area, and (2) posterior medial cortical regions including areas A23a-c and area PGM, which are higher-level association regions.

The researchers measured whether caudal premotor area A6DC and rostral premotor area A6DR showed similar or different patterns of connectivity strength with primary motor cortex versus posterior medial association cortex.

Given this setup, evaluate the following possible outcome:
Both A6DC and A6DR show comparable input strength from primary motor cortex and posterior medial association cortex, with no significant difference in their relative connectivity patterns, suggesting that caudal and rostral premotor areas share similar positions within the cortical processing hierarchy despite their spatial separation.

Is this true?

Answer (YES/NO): NO